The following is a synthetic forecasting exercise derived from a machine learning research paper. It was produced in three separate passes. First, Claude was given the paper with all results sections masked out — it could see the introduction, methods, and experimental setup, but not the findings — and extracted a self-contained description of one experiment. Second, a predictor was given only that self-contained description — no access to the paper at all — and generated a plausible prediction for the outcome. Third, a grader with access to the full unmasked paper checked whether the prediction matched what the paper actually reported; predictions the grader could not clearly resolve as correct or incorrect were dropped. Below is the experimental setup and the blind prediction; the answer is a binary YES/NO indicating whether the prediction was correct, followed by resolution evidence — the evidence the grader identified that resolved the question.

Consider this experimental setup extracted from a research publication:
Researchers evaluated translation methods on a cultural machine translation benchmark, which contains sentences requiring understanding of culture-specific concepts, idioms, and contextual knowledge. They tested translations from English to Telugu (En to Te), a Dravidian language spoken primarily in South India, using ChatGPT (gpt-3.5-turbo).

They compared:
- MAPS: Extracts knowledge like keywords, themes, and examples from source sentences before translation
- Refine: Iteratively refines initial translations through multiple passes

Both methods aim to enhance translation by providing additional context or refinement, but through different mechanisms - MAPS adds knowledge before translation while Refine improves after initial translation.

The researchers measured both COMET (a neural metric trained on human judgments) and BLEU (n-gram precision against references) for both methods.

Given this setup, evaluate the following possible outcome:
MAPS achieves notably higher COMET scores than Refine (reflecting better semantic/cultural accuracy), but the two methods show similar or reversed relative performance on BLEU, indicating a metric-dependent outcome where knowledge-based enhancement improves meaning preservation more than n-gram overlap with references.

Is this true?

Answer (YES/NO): NO